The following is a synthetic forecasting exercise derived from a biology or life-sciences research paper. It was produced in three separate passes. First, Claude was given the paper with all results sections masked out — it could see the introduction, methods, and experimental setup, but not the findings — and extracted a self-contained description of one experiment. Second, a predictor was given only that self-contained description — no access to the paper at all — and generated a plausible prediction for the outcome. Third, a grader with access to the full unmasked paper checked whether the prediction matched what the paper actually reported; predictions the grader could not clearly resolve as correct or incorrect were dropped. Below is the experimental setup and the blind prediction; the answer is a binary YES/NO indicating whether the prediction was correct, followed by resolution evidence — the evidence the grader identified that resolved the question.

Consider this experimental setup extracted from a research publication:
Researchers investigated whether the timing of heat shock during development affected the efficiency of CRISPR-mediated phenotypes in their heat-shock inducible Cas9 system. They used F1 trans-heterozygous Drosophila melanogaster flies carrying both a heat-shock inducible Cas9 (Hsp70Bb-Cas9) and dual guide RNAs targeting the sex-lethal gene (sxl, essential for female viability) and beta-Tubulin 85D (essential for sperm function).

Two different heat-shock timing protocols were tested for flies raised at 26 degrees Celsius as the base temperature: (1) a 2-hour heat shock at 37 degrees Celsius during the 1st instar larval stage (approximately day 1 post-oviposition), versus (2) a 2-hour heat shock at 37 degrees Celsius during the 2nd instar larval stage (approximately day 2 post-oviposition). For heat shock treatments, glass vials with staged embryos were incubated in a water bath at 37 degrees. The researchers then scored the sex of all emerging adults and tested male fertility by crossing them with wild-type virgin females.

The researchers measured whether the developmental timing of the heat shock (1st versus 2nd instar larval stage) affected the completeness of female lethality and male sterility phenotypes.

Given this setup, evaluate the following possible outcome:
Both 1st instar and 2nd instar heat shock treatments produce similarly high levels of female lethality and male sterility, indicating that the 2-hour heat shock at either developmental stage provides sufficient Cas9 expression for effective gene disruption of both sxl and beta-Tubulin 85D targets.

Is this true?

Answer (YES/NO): YES